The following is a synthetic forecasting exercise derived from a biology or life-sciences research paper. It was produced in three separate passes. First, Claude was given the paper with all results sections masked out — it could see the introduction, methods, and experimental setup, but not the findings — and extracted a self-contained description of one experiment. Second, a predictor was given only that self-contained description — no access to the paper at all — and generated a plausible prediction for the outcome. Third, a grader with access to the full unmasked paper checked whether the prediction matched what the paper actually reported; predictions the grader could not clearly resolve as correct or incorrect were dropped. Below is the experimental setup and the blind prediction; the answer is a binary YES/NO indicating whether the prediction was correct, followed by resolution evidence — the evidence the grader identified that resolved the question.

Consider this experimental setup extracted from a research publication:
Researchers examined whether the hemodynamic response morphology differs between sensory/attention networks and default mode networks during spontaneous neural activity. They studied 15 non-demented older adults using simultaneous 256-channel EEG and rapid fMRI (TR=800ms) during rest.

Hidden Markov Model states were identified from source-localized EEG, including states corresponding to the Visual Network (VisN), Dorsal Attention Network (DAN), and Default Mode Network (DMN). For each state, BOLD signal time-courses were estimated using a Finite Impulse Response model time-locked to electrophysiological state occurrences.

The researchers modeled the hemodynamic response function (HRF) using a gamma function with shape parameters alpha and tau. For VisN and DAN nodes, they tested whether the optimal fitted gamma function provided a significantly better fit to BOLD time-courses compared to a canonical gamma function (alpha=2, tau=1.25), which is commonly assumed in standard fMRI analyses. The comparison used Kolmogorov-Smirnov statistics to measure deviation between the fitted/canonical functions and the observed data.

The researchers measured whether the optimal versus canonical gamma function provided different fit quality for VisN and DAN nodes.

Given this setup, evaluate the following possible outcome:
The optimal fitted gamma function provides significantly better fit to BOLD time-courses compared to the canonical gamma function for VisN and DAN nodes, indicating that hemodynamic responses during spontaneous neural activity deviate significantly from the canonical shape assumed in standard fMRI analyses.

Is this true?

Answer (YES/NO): NO